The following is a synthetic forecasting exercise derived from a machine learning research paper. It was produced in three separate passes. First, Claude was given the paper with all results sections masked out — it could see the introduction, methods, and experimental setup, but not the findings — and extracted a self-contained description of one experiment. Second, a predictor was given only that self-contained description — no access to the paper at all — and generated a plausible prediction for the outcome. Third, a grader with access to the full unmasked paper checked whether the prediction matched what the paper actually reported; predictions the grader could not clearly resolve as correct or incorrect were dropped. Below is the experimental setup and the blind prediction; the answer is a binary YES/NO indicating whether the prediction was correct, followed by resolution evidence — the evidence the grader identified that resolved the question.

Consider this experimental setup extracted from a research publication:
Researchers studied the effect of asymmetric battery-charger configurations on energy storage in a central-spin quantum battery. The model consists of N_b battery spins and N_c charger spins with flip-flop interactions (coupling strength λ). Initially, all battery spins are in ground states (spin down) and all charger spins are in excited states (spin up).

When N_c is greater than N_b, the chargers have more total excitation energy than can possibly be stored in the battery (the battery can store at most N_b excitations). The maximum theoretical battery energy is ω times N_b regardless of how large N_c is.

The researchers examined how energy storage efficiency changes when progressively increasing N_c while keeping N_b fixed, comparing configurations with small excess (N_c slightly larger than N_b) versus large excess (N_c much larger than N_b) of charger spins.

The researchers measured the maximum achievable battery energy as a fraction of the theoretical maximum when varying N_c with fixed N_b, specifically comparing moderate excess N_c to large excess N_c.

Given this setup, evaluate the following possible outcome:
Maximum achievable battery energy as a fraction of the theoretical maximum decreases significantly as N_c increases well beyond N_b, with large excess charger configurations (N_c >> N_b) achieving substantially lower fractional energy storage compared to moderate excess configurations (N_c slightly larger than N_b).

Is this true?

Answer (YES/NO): YES